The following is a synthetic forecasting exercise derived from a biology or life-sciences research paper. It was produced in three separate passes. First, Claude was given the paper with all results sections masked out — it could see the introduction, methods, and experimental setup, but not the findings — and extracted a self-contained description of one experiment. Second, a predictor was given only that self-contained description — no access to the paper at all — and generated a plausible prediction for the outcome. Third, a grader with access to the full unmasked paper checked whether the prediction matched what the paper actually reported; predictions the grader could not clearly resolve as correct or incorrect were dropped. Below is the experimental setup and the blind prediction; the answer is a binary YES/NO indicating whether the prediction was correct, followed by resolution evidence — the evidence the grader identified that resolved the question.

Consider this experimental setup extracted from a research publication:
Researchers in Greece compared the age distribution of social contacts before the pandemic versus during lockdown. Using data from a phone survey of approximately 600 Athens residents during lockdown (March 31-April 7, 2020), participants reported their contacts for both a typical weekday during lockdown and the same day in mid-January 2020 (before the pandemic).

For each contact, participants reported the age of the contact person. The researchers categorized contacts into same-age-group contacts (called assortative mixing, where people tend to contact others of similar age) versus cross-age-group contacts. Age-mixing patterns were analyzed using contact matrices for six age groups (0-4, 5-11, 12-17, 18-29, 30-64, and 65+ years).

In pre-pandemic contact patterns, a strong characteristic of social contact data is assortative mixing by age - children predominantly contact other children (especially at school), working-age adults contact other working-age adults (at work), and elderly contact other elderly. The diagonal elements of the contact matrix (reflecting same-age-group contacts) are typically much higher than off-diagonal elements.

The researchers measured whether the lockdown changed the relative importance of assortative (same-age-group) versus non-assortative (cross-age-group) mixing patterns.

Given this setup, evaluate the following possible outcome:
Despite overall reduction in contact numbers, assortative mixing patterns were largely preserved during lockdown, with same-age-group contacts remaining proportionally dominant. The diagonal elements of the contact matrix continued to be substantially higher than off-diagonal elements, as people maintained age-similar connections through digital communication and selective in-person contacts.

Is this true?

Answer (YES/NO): NO